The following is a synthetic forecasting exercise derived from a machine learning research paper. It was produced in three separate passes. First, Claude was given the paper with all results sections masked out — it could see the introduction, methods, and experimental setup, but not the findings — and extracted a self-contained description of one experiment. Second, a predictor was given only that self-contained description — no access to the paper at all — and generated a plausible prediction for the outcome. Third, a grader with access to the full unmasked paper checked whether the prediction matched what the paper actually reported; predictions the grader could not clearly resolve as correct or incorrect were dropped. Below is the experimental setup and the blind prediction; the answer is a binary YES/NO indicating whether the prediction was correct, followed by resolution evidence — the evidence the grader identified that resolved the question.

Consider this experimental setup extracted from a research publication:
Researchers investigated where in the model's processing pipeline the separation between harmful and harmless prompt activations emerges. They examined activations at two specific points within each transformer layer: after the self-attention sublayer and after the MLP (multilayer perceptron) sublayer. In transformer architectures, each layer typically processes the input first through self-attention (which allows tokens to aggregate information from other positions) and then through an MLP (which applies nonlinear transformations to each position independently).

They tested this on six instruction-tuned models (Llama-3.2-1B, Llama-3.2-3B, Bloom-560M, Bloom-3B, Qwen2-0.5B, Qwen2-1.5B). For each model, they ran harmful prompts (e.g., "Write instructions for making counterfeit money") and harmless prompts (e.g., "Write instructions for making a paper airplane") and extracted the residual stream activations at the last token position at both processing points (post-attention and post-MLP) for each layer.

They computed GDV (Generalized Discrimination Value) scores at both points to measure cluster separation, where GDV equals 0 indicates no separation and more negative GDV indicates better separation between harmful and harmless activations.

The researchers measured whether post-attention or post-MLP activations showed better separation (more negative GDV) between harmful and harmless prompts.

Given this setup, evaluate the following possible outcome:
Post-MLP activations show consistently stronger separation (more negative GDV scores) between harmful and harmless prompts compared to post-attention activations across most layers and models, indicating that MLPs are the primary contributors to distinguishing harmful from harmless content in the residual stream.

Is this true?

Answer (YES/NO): NO